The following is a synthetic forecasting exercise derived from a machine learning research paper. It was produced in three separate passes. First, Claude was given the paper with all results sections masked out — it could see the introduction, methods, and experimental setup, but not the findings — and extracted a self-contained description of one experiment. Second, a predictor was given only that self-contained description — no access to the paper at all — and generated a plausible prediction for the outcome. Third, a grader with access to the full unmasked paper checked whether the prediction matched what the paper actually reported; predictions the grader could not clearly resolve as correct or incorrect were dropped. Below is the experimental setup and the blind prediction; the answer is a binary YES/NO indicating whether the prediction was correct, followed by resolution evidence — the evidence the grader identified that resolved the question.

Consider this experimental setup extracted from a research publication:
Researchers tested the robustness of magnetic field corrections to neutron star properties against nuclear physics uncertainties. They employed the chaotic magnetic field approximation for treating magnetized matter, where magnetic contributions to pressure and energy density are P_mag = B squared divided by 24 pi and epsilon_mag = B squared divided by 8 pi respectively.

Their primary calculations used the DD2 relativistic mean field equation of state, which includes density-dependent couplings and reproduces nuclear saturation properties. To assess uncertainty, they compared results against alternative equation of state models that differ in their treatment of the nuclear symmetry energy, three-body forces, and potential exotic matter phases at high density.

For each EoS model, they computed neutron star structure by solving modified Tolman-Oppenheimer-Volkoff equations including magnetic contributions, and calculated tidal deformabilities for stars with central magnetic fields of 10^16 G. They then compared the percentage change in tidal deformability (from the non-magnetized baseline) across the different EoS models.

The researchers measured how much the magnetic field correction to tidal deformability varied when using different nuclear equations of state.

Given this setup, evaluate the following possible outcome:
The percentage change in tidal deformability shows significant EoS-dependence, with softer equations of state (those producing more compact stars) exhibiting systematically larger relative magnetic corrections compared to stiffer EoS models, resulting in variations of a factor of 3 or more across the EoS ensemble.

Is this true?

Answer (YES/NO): NO